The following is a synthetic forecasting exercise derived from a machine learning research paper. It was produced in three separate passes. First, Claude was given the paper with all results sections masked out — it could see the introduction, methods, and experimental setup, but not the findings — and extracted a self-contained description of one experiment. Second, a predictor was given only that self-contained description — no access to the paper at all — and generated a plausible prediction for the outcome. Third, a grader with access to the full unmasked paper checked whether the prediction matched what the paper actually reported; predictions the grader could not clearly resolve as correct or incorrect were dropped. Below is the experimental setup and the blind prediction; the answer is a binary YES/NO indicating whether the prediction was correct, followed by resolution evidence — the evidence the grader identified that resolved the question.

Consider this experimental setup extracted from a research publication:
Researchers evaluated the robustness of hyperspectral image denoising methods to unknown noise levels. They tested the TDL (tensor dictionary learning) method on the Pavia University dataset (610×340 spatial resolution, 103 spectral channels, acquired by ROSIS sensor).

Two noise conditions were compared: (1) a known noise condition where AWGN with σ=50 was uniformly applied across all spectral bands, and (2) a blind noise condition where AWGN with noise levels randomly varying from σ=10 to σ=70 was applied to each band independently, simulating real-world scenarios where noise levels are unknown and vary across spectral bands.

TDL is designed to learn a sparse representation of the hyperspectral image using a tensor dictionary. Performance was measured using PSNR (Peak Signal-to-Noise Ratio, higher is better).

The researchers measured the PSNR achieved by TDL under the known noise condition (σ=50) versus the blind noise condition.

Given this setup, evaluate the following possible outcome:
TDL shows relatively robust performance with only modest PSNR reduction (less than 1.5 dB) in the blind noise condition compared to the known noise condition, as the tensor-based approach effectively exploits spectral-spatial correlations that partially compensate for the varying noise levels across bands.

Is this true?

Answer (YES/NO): NO